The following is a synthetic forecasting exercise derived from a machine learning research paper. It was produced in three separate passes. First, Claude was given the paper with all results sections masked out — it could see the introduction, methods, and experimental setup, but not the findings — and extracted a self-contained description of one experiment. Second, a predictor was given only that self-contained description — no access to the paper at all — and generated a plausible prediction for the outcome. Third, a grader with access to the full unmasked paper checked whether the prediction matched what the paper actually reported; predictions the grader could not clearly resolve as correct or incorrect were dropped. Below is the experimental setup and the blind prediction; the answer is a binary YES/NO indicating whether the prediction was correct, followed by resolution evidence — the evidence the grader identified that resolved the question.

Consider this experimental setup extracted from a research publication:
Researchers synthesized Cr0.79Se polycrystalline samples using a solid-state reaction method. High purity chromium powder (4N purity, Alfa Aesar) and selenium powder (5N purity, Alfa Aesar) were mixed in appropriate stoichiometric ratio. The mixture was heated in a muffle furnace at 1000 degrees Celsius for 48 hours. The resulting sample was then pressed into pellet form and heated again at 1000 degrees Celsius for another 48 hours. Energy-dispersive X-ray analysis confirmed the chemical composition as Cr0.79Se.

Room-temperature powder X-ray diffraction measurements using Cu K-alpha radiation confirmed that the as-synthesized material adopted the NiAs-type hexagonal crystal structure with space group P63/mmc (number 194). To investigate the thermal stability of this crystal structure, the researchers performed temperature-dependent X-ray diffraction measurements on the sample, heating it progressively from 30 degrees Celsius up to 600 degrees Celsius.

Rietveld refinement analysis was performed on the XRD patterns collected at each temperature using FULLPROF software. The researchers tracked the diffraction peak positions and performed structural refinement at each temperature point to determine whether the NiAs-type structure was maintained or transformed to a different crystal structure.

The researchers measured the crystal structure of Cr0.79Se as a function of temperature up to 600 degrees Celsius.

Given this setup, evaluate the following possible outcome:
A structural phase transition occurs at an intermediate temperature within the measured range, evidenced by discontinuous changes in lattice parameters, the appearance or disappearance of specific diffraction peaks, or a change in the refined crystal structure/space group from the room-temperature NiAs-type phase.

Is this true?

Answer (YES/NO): NO